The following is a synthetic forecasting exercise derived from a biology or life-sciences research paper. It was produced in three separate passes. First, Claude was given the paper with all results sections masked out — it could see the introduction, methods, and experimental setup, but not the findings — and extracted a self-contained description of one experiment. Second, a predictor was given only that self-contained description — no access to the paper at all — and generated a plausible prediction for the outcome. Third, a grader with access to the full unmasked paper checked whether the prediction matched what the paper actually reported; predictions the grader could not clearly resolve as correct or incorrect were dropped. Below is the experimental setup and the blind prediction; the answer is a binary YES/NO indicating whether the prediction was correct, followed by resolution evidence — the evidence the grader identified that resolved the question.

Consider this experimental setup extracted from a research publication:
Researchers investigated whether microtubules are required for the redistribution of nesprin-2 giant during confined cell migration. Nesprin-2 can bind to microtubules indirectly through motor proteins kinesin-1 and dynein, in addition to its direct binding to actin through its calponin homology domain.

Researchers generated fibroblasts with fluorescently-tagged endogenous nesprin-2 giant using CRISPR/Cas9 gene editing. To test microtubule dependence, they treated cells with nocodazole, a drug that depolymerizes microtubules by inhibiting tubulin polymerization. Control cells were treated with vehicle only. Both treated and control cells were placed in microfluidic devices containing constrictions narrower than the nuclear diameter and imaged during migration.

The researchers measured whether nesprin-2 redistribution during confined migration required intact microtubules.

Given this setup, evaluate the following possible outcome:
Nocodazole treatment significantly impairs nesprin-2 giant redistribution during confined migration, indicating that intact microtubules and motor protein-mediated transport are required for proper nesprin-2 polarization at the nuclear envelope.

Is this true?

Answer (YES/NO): NO